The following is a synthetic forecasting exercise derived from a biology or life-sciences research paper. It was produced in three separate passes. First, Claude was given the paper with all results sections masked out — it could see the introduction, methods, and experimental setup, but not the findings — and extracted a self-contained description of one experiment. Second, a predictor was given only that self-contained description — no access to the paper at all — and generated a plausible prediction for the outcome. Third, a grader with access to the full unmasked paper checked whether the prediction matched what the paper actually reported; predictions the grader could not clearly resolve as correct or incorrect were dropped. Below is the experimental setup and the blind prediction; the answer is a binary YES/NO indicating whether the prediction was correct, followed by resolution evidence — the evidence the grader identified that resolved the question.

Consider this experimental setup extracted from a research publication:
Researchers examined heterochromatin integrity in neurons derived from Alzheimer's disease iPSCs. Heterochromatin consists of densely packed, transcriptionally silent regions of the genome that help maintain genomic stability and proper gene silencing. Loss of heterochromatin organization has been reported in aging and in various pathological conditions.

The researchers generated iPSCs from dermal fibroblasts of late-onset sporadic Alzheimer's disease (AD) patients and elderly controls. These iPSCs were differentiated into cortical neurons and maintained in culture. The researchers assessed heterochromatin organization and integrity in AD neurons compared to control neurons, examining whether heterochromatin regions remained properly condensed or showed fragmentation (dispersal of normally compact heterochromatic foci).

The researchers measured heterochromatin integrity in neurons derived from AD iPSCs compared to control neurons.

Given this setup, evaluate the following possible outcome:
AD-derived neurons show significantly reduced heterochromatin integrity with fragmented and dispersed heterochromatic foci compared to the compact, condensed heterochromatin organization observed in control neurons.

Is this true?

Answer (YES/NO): YES